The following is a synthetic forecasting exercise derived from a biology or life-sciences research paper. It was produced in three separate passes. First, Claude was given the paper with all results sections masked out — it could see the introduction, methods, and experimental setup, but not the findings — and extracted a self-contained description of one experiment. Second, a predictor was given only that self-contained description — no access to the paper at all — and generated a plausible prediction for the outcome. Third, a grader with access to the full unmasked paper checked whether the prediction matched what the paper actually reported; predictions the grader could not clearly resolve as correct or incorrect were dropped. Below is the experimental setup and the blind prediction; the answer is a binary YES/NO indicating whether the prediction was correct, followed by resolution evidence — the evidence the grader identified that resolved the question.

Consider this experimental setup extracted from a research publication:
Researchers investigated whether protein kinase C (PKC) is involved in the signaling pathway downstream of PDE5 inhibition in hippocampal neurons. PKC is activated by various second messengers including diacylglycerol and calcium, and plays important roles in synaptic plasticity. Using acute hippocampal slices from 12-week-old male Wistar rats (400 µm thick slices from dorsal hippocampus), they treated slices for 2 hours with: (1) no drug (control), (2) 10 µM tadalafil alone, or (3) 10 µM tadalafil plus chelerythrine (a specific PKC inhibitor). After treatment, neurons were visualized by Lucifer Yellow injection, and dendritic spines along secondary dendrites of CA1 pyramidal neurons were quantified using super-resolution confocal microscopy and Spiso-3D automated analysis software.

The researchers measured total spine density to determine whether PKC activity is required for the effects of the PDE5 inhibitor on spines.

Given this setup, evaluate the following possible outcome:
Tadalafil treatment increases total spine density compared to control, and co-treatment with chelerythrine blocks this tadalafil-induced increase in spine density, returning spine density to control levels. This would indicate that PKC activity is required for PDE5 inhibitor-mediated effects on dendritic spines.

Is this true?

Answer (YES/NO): NO